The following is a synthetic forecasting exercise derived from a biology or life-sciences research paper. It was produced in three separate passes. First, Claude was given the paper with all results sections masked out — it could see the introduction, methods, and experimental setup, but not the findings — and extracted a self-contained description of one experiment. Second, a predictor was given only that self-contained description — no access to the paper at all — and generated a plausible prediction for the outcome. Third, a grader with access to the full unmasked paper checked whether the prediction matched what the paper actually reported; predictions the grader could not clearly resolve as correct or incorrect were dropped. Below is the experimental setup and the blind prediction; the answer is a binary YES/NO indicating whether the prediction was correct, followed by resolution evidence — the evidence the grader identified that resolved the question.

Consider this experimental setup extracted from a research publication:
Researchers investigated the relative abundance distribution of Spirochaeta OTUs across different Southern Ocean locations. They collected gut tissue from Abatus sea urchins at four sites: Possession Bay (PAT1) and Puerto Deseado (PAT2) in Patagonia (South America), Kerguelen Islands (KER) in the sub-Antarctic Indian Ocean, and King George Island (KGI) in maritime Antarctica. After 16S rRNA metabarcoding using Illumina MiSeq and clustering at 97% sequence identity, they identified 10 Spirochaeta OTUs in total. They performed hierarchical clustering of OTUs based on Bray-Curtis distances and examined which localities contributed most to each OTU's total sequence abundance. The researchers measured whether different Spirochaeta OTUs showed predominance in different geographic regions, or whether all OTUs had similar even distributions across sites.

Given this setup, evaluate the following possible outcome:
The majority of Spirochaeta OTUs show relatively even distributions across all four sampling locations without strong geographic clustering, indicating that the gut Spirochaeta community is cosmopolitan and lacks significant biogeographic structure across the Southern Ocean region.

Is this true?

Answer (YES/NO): NO